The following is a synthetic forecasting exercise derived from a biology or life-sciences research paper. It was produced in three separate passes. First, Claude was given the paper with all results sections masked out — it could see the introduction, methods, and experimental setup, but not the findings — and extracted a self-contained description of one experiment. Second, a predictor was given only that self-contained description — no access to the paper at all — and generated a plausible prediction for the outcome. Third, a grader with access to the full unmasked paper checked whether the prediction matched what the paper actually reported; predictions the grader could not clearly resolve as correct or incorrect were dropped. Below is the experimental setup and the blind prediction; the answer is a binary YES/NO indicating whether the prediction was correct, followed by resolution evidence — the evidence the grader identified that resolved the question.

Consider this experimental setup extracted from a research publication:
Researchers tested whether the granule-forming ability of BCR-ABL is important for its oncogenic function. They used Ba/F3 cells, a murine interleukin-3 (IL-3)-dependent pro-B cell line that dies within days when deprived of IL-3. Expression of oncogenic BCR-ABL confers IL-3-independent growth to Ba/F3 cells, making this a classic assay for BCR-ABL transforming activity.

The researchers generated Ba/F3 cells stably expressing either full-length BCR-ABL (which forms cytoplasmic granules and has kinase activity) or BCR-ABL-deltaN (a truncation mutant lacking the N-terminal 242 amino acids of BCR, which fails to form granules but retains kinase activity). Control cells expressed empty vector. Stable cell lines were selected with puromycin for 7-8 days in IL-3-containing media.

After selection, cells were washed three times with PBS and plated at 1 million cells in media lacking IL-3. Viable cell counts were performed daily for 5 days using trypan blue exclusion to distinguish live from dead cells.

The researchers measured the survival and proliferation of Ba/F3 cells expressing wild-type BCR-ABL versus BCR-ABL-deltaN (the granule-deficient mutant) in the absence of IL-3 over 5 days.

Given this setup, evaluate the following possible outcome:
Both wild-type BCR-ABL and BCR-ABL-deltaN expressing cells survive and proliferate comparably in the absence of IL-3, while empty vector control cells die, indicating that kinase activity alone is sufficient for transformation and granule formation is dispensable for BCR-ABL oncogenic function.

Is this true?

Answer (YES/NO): NO